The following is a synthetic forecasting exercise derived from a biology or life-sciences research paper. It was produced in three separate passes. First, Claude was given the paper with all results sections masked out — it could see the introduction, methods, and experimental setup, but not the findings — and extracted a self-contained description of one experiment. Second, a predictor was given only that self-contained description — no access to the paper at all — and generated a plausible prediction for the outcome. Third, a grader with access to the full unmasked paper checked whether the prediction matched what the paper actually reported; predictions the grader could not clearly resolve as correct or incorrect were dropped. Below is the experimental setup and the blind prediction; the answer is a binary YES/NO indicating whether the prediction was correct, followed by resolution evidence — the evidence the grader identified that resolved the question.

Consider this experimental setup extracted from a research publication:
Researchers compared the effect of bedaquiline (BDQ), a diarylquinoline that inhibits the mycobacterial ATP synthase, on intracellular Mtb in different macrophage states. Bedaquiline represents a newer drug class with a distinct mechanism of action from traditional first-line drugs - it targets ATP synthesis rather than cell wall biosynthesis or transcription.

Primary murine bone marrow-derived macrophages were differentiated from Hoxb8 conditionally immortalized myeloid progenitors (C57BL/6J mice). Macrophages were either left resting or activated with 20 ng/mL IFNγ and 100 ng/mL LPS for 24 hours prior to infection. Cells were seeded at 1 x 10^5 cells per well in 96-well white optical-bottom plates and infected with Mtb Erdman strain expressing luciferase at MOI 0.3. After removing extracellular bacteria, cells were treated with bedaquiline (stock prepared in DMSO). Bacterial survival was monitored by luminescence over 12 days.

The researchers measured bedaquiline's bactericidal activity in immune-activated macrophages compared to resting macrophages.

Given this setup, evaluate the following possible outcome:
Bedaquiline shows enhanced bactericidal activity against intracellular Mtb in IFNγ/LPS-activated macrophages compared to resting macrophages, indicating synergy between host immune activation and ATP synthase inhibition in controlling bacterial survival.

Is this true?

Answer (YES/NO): YES